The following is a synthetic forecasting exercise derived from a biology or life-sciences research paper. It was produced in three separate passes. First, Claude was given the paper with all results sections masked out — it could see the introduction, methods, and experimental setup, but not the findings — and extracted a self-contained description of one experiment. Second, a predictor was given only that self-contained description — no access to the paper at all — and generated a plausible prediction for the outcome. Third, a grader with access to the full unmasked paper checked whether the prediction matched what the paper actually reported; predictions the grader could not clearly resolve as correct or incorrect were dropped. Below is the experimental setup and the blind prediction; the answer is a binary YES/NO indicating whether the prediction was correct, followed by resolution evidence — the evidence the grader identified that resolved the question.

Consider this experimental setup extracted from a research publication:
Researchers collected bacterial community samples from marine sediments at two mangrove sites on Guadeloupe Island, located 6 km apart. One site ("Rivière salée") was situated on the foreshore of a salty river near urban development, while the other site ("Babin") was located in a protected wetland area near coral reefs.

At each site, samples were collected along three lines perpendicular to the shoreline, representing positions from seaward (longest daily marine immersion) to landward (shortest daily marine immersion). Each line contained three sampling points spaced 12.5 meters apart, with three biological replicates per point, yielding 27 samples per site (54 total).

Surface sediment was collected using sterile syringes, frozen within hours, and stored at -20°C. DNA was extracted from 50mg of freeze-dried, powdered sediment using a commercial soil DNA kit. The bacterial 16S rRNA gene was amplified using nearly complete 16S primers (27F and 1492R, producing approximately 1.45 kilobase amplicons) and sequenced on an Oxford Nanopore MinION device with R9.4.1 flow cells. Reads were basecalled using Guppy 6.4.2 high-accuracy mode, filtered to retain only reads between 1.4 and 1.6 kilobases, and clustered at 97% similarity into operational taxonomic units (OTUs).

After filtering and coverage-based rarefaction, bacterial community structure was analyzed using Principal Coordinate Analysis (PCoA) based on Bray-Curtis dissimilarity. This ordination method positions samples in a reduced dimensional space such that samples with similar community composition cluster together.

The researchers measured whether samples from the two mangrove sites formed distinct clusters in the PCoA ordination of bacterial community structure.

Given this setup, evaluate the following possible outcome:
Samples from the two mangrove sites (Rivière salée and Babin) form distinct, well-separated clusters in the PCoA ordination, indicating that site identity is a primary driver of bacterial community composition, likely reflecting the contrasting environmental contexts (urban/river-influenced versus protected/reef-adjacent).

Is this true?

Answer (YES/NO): YES